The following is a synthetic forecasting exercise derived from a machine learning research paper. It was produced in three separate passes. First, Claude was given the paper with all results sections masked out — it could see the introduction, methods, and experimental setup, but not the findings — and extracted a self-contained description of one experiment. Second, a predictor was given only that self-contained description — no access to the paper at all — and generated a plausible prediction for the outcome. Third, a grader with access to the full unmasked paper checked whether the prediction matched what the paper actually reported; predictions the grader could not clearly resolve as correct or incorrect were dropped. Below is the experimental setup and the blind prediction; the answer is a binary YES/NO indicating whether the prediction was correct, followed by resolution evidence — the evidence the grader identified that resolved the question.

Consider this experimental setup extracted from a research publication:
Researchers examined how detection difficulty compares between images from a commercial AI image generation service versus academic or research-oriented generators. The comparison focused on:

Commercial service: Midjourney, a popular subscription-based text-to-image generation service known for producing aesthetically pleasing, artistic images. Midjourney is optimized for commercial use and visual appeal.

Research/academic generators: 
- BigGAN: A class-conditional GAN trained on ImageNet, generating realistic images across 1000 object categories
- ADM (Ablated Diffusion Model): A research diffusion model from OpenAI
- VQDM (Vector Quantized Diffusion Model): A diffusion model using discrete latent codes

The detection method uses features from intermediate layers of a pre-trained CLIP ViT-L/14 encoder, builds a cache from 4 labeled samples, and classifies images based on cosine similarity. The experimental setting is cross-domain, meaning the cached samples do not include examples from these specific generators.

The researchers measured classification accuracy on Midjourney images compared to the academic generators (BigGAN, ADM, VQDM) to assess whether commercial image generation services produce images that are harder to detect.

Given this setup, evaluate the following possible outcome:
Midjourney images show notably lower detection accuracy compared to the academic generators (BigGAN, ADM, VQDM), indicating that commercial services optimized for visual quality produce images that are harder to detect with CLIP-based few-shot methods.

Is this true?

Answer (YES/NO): NO